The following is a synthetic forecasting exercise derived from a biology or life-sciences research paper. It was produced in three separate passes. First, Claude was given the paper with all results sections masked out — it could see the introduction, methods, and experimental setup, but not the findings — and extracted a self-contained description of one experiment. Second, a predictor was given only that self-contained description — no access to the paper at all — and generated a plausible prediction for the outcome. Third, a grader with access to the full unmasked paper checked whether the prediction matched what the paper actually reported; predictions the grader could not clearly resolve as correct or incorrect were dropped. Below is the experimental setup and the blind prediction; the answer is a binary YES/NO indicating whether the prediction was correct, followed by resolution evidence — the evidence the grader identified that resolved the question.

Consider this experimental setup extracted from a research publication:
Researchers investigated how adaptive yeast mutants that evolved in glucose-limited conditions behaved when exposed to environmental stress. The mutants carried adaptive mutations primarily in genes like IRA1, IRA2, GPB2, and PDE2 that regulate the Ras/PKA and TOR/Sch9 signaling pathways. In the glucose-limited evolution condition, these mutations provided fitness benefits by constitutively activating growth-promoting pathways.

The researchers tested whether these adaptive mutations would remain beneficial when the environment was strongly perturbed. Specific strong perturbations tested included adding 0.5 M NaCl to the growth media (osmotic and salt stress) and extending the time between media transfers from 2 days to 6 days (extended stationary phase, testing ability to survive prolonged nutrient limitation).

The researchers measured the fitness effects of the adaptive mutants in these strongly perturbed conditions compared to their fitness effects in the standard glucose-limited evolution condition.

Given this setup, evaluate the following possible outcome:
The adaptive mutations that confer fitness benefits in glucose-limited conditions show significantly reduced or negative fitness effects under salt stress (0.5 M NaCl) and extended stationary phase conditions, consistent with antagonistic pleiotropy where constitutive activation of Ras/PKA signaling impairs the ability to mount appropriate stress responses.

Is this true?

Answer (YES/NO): NO